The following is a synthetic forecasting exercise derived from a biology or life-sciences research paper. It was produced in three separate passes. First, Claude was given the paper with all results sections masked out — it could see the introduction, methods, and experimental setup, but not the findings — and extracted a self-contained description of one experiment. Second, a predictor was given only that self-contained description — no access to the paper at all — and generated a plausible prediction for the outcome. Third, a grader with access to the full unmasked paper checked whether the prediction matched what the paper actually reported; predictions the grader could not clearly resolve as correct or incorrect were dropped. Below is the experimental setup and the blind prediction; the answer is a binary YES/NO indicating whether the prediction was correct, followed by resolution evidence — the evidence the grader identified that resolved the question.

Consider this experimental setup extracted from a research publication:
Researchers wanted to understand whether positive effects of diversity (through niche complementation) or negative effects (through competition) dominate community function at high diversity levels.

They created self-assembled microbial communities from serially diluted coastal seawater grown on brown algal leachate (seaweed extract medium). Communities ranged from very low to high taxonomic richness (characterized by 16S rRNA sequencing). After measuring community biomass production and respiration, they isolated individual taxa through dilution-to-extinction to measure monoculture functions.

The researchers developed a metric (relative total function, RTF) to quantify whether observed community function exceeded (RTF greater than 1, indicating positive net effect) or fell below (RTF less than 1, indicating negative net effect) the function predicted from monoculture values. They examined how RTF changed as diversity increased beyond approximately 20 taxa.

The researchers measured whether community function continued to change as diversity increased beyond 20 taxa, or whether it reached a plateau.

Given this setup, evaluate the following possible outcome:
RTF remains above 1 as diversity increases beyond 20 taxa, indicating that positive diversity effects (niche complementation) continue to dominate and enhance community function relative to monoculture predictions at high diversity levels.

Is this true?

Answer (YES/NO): NO